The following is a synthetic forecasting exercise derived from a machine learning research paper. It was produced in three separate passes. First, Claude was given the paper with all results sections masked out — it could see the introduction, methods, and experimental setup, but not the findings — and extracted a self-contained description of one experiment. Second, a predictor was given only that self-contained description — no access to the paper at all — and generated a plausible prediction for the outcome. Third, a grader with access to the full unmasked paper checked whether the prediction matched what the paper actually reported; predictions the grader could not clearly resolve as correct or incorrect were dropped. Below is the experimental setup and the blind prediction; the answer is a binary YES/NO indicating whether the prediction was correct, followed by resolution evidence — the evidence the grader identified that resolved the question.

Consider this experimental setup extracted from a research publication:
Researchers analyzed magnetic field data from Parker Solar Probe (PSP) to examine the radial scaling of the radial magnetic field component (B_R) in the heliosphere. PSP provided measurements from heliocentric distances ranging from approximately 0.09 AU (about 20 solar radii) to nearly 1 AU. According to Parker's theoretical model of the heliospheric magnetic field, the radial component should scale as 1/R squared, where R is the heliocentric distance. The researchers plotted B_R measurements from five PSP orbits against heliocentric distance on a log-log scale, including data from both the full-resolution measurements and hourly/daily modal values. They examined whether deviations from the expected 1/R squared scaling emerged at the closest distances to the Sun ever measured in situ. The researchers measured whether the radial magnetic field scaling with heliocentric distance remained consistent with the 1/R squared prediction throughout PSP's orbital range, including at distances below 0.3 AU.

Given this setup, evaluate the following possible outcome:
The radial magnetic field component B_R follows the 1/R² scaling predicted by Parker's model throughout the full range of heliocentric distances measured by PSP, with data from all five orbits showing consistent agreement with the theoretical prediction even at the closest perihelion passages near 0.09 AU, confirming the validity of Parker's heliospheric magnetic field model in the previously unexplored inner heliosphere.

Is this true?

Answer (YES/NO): YES